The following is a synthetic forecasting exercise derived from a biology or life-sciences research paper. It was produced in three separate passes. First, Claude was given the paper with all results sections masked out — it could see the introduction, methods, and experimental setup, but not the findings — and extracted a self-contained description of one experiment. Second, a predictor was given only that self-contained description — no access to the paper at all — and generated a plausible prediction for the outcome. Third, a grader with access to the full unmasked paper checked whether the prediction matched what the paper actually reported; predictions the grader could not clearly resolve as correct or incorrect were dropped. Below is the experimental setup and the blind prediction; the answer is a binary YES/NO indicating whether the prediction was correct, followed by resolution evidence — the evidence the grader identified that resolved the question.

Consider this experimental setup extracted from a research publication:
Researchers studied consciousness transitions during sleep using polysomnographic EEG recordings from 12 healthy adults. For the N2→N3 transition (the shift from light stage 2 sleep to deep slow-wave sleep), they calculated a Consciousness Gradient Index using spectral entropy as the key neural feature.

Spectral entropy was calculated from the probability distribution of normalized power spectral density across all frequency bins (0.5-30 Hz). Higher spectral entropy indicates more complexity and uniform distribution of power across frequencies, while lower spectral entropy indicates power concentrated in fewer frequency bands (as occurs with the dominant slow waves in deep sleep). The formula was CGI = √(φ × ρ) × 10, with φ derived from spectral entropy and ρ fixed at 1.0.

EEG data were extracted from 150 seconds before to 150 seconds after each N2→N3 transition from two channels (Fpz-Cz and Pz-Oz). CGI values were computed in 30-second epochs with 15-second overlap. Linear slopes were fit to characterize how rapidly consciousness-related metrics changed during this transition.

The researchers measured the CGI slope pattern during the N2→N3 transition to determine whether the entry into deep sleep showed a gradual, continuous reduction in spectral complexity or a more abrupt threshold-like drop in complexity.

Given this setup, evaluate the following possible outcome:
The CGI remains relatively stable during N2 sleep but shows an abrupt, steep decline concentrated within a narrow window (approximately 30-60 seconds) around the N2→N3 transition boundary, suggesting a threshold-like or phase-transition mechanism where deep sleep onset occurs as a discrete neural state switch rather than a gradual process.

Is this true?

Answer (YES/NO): NO